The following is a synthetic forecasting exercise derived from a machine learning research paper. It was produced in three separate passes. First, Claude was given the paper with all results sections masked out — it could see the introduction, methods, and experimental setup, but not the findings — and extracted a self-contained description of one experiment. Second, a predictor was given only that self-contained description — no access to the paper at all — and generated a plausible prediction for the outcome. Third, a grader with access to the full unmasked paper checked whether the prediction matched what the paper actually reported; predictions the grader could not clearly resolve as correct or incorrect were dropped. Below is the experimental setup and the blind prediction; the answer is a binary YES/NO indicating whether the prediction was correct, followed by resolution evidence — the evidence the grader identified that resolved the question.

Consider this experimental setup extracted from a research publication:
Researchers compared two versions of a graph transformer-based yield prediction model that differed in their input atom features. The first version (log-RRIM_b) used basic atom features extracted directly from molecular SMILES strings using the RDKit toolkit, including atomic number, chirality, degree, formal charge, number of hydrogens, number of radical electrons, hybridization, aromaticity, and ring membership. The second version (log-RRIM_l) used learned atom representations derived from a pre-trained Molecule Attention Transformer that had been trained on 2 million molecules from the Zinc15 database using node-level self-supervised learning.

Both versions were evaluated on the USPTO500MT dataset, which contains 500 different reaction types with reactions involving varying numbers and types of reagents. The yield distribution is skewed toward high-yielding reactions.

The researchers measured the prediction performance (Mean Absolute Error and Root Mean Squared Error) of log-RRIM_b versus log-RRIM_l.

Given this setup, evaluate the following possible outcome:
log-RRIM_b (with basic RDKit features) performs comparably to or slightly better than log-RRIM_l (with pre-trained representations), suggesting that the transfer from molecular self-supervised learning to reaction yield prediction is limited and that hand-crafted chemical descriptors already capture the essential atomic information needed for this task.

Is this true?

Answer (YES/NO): YES